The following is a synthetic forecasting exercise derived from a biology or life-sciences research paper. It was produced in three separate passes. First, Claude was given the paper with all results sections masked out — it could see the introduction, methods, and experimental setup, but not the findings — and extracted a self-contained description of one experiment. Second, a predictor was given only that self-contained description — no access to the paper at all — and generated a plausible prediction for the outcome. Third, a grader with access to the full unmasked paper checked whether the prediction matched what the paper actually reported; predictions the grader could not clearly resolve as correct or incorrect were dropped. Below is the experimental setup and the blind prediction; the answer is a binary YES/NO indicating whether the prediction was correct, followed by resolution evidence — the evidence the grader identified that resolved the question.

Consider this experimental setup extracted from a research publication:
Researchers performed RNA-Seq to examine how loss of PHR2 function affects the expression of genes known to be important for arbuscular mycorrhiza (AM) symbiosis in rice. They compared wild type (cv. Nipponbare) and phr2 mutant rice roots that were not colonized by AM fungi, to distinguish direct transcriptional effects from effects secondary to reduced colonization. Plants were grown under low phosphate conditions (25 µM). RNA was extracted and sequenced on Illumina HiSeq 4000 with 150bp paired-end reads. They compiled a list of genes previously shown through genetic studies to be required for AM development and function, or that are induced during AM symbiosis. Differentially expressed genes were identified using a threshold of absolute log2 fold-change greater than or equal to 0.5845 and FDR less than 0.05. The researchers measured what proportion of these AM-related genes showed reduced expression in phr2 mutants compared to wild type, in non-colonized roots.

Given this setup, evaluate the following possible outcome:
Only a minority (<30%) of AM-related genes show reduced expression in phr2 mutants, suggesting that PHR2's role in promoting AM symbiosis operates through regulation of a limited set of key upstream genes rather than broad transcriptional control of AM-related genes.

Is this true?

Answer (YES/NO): NO